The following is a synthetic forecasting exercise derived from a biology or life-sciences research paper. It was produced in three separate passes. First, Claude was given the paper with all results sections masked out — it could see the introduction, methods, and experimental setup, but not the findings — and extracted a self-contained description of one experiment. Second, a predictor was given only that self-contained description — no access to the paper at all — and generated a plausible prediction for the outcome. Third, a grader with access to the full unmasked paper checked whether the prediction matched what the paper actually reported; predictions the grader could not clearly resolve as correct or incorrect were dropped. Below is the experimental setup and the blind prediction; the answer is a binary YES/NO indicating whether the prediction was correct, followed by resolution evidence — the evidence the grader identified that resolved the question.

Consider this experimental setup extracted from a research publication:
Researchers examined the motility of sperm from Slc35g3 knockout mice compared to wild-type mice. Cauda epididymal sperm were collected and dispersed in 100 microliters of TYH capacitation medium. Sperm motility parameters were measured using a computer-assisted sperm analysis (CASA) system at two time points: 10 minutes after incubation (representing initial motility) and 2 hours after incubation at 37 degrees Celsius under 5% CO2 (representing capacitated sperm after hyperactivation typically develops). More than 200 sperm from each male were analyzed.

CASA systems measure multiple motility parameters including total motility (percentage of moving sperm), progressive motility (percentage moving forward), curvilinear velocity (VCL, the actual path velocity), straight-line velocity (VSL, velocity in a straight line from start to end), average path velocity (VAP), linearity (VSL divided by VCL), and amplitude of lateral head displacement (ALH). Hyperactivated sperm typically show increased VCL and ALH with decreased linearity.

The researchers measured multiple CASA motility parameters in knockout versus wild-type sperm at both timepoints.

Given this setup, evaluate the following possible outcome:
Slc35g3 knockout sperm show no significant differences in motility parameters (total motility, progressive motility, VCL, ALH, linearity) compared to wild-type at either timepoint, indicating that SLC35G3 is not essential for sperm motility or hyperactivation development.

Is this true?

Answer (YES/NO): YES